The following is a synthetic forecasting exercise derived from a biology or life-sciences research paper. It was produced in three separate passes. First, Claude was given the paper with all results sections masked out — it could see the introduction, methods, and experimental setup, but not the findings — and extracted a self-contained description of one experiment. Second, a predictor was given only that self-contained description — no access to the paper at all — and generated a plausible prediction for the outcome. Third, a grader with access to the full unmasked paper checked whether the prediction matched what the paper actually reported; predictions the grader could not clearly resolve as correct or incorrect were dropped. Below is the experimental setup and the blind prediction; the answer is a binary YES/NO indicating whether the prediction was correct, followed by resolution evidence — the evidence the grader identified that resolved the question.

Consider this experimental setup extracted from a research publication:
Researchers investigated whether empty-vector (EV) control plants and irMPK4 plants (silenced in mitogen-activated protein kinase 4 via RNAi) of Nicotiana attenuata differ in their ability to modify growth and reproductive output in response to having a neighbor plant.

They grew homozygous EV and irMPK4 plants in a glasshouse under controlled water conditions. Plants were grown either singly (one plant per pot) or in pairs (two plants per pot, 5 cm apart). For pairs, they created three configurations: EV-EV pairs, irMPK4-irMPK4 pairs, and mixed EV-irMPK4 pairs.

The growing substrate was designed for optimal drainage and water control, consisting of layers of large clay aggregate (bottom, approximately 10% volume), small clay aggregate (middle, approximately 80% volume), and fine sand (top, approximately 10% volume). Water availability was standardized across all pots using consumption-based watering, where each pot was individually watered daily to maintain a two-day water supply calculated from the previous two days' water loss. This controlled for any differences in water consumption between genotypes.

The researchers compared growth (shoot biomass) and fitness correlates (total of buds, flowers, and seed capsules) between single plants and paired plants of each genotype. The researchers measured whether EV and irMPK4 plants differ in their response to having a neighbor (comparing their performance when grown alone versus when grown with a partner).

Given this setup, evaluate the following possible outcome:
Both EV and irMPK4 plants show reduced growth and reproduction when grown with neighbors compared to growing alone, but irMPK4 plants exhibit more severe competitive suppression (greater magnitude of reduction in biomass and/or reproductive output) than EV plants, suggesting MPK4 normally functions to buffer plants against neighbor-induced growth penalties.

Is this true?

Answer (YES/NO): NO